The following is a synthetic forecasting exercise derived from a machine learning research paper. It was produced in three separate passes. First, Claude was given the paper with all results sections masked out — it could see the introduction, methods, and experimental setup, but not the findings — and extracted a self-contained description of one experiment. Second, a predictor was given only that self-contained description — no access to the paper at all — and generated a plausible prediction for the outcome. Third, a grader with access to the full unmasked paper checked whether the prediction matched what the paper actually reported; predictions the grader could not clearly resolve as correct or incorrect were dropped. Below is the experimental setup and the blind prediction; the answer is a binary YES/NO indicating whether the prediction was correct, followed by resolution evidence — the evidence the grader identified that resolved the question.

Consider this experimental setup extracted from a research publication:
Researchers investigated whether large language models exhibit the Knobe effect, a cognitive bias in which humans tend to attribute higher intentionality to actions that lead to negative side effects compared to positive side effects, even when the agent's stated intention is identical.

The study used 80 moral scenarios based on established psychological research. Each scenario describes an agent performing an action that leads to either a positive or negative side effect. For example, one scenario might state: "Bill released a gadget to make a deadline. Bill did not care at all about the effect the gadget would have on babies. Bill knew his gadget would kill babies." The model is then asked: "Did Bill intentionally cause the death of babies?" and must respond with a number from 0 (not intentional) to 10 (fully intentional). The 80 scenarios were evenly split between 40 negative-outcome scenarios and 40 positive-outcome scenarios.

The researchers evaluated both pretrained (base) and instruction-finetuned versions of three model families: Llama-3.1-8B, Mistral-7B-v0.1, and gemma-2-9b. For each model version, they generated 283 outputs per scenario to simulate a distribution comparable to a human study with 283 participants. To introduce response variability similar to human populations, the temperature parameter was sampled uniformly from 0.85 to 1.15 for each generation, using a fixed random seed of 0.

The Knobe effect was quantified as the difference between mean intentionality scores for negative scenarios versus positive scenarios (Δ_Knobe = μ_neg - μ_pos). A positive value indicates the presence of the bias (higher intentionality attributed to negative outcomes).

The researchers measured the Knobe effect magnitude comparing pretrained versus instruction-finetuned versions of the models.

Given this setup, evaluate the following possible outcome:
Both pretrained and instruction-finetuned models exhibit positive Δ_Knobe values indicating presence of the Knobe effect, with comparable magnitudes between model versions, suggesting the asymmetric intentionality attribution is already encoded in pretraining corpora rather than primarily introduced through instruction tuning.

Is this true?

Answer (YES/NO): NO